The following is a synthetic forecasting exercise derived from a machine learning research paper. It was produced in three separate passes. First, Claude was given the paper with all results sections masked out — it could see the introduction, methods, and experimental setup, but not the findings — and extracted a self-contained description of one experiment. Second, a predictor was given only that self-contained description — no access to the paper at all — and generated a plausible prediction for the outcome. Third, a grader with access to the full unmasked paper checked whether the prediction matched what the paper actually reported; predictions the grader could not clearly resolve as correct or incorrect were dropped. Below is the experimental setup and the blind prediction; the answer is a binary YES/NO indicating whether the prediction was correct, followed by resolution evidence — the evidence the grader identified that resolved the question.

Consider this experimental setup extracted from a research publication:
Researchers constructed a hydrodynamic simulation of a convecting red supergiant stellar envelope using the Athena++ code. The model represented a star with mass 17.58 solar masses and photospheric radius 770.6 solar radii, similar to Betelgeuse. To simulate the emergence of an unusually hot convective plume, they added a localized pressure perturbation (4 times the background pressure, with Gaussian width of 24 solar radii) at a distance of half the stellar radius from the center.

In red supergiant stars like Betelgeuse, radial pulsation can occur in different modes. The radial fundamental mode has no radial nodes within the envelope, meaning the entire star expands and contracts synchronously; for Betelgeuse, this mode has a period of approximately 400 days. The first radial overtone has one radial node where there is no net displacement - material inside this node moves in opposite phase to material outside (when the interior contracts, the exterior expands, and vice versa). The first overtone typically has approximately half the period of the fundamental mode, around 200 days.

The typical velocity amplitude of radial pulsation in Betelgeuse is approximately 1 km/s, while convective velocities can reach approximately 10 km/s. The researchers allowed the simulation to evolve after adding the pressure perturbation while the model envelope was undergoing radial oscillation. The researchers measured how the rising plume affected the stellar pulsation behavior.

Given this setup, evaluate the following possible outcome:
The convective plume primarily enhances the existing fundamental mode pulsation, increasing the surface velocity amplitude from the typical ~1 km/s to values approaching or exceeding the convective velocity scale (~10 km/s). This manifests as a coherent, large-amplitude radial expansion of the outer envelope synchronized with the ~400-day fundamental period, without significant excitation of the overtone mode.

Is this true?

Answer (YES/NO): NO